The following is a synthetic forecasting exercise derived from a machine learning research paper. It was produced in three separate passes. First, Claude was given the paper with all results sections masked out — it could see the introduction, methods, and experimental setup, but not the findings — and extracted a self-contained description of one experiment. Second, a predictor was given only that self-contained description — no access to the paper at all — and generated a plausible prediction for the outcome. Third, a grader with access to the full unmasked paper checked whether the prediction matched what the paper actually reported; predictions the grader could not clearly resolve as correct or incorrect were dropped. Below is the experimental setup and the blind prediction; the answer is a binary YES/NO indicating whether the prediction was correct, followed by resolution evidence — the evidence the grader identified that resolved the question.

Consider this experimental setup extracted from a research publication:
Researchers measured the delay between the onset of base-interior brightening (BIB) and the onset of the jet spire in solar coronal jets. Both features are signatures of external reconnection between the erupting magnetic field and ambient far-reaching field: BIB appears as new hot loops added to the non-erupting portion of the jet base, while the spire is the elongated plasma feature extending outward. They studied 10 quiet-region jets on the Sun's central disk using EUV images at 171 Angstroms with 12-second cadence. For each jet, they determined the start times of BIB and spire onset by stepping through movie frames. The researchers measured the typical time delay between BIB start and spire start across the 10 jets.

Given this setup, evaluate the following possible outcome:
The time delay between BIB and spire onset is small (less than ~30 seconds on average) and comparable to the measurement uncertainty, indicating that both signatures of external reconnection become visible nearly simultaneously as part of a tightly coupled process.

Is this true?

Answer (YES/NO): NO